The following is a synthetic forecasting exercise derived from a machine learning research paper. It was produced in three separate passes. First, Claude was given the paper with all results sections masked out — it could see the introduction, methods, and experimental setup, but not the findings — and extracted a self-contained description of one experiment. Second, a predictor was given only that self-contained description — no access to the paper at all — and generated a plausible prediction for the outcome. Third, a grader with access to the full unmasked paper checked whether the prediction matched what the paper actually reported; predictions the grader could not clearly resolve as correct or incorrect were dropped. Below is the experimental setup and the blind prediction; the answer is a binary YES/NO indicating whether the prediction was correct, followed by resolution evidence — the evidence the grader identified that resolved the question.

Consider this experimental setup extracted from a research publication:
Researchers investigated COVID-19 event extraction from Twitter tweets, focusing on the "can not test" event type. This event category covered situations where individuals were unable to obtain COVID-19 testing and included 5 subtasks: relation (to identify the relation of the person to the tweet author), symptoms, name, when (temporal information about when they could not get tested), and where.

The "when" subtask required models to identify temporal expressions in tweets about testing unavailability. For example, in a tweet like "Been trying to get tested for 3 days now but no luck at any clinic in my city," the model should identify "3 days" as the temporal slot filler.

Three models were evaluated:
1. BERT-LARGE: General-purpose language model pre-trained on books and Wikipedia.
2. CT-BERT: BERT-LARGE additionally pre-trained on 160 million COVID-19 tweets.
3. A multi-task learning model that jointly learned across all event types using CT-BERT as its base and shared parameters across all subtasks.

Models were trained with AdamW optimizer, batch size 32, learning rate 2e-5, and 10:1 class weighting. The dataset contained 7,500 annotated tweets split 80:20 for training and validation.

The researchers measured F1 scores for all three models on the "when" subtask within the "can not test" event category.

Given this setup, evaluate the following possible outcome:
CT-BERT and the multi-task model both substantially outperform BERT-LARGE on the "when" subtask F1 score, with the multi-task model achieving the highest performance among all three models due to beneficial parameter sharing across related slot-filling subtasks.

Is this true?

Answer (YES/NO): NO